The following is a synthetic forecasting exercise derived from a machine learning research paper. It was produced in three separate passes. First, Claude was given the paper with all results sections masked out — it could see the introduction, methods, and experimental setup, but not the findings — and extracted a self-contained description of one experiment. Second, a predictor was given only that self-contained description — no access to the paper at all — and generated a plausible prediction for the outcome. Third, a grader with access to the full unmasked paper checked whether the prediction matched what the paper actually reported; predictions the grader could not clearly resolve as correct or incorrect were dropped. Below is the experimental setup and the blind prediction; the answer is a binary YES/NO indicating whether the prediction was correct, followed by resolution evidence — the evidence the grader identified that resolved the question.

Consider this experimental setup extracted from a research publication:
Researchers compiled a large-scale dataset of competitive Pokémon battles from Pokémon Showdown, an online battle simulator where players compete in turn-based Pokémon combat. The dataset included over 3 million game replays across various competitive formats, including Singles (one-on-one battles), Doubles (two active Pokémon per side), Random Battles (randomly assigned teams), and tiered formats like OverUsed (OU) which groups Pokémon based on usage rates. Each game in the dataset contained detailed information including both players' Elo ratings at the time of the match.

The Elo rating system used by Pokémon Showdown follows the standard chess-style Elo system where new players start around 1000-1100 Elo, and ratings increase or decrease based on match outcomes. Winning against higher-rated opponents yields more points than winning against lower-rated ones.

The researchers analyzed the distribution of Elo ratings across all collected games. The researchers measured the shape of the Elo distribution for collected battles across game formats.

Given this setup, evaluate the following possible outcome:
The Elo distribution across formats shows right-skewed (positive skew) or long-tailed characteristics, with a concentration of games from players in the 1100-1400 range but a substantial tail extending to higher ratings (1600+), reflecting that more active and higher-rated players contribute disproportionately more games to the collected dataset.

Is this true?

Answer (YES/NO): NO